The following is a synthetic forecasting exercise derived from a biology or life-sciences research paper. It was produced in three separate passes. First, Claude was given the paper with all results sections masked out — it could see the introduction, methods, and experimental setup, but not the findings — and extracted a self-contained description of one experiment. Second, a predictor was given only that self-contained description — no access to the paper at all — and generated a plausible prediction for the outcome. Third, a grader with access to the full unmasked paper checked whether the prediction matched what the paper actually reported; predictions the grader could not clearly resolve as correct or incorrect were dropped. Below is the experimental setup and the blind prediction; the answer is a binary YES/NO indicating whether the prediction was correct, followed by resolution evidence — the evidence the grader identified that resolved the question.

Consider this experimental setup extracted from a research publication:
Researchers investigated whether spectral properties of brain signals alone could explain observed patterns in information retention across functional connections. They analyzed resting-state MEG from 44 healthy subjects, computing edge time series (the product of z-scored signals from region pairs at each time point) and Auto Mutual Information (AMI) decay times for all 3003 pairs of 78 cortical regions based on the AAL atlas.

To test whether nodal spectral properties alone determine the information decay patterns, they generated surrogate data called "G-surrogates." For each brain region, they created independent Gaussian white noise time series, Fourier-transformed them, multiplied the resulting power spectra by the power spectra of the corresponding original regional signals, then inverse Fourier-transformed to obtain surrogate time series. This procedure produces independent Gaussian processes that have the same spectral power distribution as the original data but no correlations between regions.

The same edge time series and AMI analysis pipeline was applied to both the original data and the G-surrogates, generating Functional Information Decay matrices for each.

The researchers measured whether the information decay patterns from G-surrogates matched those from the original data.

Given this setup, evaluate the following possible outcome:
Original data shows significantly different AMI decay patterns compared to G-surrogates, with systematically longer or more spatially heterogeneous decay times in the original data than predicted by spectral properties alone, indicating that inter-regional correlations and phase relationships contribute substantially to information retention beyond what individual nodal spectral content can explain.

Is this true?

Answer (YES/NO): YES